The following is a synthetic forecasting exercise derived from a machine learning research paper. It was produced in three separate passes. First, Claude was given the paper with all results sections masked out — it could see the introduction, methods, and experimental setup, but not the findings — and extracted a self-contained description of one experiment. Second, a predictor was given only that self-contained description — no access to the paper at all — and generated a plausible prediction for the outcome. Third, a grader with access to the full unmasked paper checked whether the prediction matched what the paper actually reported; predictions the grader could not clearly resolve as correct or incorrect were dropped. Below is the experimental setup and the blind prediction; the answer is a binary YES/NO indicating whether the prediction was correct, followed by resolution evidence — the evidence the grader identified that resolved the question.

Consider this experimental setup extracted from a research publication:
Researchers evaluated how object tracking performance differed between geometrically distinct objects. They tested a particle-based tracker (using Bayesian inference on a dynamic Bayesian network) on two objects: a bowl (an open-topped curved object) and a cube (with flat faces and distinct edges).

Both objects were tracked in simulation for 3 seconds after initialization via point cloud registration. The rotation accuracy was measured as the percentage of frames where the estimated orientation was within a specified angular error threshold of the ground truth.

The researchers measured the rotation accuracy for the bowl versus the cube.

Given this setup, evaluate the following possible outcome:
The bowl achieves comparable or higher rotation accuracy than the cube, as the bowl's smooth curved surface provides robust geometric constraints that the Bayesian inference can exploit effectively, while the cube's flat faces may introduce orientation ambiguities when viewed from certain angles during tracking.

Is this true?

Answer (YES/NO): NO